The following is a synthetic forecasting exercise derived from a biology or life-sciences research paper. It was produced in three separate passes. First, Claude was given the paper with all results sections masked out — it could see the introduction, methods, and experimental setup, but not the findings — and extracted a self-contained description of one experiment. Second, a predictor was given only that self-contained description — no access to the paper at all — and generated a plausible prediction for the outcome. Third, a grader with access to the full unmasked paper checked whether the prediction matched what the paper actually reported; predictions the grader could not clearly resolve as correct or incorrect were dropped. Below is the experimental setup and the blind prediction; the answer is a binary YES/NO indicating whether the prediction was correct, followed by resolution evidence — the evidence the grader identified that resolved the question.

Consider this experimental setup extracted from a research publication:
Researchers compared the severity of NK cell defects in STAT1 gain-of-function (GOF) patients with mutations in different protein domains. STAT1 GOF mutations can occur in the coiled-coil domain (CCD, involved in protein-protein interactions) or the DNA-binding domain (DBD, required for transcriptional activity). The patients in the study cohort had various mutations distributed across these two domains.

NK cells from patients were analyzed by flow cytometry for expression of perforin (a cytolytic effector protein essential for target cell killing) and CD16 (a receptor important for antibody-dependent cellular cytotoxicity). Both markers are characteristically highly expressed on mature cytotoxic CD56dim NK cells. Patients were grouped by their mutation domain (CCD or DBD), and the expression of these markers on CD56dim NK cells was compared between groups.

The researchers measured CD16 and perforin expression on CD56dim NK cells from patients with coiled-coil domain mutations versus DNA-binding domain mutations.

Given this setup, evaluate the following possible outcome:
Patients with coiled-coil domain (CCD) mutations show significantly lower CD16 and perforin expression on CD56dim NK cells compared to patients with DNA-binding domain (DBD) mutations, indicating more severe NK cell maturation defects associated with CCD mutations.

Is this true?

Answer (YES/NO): NO